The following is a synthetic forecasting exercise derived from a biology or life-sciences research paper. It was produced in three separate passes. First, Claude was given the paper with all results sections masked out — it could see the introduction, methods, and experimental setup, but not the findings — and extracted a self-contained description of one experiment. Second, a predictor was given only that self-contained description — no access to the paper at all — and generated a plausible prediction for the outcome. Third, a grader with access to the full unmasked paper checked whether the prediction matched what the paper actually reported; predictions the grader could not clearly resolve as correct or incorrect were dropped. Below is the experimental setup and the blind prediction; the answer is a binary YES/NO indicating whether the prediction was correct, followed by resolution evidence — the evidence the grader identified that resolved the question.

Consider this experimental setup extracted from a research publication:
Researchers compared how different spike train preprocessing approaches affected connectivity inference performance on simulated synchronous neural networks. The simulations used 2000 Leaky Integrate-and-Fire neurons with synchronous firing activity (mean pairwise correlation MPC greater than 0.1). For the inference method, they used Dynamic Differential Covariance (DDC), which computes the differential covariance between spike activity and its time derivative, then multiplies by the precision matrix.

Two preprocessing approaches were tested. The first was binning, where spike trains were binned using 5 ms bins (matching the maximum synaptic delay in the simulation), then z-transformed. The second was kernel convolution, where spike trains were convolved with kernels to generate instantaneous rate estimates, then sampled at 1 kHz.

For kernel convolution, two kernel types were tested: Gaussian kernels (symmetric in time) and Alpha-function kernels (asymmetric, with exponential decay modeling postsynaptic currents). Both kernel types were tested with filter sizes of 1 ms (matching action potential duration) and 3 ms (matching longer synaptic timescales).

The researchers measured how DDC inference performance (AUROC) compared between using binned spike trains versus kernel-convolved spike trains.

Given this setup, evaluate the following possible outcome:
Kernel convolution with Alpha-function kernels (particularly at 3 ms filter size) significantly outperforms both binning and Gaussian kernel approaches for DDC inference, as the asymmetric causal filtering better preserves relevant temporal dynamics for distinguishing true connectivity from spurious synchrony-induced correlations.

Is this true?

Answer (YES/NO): NO